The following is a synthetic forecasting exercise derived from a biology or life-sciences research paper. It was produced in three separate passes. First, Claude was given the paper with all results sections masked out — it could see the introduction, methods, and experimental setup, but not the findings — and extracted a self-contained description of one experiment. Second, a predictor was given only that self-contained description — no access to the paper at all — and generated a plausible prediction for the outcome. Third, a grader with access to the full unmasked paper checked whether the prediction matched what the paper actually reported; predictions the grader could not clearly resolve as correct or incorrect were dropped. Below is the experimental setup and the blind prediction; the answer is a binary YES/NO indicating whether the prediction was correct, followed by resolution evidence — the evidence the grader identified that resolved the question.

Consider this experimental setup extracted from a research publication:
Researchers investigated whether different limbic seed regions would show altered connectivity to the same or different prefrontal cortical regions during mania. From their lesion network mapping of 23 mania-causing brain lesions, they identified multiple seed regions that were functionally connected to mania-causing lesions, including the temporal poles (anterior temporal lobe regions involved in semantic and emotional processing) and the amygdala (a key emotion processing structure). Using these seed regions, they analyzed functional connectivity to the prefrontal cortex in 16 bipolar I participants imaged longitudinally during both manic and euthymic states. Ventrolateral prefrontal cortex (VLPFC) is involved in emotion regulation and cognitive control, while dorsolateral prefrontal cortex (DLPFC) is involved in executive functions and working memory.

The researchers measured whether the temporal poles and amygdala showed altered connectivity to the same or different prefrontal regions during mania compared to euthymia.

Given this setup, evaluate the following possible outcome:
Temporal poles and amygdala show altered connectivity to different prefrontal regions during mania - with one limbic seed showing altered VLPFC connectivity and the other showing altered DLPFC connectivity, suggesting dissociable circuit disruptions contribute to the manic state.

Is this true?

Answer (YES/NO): NO